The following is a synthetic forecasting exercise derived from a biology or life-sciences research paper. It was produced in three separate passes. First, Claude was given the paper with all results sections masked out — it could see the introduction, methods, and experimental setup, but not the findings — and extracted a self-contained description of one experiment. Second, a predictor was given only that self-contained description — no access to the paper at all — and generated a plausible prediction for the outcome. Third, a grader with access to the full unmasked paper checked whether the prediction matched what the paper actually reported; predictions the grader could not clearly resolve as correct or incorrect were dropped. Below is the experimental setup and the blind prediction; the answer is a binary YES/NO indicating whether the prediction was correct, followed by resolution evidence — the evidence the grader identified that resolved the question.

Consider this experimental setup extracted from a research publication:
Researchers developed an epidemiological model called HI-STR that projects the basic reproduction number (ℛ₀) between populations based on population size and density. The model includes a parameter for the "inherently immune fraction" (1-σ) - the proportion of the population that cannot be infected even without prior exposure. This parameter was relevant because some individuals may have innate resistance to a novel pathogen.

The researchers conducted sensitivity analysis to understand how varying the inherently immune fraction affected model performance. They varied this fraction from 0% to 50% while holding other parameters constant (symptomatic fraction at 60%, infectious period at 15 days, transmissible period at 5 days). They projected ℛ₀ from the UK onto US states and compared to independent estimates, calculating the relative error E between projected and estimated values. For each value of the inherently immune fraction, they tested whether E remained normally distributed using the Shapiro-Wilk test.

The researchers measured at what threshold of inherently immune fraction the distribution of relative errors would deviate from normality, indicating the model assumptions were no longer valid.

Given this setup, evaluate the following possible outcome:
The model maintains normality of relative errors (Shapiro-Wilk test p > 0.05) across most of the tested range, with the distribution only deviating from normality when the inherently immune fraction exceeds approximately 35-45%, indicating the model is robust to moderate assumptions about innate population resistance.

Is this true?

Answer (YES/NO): YES